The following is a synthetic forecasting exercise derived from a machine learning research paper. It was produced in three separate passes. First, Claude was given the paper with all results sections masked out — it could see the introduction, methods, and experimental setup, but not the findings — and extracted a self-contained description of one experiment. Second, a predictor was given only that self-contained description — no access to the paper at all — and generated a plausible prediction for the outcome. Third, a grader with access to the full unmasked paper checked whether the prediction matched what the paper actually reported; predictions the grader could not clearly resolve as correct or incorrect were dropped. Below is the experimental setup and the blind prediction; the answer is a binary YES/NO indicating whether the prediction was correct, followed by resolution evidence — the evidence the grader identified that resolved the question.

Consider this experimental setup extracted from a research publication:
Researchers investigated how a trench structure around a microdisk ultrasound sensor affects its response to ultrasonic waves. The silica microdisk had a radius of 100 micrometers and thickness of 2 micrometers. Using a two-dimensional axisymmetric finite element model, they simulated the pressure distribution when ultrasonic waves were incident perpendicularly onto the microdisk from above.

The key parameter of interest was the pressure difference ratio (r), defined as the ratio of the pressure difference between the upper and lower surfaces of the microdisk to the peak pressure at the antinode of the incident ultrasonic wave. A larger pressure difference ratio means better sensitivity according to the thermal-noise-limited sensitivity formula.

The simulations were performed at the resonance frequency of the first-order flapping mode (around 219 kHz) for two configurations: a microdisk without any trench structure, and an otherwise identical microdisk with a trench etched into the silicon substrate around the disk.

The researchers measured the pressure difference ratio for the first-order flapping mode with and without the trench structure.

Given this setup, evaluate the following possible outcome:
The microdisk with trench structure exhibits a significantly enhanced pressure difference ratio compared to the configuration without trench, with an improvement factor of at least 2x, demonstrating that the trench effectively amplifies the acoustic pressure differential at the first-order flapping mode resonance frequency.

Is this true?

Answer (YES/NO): NO